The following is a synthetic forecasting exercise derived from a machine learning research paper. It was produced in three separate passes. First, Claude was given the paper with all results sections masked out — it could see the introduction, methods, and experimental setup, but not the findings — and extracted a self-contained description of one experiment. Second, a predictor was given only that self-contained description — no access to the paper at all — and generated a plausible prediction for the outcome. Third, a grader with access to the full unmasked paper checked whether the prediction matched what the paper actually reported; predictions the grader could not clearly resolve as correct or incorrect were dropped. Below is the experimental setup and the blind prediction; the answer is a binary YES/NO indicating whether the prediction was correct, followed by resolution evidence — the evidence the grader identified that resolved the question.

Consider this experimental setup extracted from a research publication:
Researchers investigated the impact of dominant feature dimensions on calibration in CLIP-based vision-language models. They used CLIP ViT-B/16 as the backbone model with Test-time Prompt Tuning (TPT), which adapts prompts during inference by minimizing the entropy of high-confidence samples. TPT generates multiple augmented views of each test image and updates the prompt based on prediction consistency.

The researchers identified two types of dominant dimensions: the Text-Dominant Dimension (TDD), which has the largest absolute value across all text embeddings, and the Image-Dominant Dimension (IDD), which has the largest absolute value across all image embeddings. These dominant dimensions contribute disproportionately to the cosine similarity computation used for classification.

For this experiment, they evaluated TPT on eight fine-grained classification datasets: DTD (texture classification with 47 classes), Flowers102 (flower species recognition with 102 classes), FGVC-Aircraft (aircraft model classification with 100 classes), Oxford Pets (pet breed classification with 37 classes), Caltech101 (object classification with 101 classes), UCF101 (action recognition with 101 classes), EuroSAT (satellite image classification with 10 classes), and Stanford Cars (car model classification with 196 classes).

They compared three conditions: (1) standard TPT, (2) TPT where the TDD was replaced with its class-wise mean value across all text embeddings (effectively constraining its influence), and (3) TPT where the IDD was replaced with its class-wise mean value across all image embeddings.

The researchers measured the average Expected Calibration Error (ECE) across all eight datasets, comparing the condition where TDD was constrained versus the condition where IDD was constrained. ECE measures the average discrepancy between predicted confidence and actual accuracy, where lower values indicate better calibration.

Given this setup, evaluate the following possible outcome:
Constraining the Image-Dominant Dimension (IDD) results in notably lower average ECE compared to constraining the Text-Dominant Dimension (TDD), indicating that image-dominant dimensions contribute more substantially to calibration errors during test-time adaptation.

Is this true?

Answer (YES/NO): NO